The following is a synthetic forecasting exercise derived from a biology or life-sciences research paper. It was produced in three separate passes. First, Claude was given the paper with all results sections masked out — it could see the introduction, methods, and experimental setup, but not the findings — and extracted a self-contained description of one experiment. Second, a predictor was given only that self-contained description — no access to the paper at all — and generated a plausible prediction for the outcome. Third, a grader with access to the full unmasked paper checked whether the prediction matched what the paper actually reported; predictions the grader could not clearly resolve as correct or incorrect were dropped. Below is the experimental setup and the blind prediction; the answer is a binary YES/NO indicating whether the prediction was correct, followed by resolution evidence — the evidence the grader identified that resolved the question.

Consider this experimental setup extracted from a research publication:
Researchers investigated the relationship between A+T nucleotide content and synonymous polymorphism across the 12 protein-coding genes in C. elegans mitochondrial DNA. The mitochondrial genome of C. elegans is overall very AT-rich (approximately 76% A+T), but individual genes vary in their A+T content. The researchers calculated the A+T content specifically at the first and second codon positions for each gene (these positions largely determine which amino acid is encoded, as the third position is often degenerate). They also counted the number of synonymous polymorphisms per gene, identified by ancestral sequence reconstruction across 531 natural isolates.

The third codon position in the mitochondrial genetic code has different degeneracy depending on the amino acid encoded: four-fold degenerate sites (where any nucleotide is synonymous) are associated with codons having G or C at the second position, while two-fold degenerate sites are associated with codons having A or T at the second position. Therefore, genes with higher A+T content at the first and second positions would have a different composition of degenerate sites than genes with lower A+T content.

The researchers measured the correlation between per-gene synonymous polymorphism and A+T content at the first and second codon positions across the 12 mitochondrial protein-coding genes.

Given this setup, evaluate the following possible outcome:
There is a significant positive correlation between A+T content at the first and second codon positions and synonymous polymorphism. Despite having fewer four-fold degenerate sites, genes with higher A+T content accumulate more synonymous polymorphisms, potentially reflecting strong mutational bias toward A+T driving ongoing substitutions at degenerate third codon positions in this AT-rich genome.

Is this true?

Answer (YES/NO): NO